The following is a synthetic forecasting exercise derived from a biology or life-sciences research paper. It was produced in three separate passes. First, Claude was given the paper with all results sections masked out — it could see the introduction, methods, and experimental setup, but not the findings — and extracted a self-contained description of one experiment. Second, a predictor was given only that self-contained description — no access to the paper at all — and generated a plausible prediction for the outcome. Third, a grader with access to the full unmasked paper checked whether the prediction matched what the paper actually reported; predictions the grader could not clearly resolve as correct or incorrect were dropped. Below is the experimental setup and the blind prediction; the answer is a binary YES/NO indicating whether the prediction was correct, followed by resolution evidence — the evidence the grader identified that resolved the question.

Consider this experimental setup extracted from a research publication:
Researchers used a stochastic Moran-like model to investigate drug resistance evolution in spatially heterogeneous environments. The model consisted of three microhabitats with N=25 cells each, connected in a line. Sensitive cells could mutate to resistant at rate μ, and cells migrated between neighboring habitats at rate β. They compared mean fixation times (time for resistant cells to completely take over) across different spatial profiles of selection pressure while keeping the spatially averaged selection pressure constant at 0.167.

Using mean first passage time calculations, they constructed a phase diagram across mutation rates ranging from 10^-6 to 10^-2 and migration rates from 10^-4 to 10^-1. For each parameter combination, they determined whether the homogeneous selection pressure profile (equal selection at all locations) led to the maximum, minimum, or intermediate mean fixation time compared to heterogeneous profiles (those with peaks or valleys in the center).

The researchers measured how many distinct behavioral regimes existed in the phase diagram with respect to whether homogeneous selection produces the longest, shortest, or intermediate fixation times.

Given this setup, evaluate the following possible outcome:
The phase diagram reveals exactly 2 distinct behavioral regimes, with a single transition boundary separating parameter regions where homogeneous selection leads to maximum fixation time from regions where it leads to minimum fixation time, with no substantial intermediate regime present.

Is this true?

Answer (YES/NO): NO